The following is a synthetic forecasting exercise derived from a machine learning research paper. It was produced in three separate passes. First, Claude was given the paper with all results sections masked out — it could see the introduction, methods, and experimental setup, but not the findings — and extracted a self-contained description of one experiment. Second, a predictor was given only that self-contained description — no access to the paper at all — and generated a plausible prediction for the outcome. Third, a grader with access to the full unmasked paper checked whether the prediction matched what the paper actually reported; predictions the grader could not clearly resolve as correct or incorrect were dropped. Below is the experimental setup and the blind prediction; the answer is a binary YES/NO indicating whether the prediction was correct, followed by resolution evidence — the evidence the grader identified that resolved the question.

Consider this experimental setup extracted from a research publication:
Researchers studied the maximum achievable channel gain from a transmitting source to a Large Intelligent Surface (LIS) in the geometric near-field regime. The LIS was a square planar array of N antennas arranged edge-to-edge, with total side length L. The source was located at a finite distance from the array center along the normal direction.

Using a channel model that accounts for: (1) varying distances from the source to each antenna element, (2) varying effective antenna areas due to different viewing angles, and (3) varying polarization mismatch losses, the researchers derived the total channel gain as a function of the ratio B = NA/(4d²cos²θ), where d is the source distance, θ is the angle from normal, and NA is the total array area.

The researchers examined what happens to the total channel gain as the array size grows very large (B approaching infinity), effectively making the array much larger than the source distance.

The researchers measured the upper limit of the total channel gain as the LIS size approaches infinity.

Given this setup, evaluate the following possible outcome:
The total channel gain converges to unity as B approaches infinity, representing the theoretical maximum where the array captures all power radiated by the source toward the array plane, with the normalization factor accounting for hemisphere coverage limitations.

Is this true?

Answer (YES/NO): NO